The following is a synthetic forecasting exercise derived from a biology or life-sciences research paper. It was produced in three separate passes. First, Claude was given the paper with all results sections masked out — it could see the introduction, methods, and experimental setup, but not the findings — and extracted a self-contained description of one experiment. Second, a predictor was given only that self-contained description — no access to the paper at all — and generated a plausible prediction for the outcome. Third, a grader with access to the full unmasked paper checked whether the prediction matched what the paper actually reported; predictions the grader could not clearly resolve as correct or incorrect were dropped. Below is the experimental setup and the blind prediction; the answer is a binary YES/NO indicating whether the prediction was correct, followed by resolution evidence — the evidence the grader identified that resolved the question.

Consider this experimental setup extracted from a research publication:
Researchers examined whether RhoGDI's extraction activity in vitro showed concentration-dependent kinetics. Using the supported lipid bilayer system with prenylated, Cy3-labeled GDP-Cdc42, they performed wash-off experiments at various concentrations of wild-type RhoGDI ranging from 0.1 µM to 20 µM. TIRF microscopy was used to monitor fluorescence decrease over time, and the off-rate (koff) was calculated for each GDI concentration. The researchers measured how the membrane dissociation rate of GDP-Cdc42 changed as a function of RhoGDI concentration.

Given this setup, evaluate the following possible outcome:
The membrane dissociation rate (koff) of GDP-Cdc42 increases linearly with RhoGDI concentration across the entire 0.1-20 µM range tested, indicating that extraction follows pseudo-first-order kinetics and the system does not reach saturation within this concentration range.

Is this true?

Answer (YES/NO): NO